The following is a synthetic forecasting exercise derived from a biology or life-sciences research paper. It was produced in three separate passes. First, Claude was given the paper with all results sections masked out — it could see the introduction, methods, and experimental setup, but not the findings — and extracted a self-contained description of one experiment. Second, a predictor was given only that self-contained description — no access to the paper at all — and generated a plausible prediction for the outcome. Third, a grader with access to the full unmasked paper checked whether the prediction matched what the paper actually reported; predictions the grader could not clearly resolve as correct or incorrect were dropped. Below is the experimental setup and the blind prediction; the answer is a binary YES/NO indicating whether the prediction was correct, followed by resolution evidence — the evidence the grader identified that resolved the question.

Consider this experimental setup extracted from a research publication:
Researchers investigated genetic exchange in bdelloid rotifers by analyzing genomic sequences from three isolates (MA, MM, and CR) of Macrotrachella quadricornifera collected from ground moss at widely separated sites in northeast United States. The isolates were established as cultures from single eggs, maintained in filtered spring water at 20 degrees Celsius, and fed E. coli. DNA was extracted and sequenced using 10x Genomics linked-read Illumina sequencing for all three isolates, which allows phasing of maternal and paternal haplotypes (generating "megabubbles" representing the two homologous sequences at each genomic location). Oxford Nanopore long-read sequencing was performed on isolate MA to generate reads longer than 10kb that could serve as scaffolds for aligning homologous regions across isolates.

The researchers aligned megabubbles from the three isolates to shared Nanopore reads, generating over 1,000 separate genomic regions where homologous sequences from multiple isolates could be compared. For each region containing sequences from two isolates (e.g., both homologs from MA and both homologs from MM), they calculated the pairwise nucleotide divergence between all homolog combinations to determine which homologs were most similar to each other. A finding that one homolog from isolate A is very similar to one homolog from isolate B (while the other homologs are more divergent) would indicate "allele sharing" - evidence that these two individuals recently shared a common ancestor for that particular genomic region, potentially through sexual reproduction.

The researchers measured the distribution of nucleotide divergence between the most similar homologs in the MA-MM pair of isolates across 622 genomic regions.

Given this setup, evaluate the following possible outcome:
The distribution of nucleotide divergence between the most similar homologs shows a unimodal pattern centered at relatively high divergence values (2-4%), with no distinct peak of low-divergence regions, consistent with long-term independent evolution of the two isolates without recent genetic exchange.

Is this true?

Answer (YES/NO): NO